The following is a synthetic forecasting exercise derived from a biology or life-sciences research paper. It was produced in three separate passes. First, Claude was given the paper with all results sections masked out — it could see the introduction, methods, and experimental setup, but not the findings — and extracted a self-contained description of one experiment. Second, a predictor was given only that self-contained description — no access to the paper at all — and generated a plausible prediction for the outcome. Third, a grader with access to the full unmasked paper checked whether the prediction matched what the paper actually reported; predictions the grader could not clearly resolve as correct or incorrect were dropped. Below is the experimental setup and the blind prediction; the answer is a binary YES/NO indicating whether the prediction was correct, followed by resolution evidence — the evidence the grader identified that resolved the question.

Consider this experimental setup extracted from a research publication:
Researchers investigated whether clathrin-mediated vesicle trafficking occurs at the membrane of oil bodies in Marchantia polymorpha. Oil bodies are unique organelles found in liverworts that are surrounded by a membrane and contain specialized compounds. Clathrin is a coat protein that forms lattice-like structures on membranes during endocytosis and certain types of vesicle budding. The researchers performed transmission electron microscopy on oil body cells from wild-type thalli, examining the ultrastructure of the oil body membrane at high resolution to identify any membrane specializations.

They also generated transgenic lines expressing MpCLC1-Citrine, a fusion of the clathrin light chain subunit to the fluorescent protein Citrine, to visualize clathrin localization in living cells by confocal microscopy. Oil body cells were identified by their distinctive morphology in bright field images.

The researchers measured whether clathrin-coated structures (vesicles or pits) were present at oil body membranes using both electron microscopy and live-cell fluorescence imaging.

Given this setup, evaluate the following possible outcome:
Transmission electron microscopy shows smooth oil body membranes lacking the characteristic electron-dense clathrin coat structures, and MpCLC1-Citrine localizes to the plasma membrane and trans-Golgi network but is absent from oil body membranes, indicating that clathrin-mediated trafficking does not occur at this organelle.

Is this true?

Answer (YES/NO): NO